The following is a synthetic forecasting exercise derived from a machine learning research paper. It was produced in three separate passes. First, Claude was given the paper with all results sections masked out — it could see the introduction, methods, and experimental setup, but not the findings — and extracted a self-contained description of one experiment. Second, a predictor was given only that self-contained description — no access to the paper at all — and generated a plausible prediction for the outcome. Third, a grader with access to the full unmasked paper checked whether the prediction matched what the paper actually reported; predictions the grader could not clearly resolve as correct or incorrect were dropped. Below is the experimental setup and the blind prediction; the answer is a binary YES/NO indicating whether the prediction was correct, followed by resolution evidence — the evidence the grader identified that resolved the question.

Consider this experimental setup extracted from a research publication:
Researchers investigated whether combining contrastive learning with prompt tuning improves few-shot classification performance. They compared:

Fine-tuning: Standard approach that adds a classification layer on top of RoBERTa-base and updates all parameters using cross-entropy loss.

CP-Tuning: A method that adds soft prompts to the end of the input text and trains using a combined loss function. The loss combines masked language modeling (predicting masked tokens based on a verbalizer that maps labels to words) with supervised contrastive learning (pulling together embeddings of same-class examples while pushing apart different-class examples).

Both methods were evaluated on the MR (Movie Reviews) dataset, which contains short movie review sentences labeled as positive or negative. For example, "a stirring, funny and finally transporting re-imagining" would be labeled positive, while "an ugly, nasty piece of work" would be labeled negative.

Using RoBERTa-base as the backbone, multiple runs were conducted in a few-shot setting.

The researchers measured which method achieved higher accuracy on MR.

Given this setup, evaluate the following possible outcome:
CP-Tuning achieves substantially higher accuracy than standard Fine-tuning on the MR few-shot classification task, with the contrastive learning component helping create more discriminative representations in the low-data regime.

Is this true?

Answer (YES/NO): NO